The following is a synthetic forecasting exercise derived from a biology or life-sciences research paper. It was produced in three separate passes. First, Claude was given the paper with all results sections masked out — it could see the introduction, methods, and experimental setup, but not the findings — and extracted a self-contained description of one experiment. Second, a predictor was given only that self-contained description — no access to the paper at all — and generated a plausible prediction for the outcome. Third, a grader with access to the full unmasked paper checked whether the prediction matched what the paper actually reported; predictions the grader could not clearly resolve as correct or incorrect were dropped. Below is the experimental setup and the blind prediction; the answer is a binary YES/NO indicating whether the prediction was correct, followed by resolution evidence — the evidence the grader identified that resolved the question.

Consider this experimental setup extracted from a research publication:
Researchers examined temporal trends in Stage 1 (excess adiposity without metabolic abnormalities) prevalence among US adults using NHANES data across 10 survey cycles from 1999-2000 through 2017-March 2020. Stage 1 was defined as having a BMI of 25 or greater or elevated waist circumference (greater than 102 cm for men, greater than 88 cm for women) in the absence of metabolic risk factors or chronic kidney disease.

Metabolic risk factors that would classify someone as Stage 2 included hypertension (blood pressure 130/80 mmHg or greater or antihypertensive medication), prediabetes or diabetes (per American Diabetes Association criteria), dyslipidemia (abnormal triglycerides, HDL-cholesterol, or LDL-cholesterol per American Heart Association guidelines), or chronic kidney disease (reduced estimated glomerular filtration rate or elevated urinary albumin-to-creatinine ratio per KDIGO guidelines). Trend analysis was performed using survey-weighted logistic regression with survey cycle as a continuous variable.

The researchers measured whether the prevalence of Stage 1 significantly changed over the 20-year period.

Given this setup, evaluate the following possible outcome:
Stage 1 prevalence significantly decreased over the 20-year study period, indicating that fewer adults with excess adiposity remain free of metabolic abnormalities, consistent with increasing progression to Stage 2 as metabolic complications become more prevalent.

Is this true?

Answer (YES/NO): NO